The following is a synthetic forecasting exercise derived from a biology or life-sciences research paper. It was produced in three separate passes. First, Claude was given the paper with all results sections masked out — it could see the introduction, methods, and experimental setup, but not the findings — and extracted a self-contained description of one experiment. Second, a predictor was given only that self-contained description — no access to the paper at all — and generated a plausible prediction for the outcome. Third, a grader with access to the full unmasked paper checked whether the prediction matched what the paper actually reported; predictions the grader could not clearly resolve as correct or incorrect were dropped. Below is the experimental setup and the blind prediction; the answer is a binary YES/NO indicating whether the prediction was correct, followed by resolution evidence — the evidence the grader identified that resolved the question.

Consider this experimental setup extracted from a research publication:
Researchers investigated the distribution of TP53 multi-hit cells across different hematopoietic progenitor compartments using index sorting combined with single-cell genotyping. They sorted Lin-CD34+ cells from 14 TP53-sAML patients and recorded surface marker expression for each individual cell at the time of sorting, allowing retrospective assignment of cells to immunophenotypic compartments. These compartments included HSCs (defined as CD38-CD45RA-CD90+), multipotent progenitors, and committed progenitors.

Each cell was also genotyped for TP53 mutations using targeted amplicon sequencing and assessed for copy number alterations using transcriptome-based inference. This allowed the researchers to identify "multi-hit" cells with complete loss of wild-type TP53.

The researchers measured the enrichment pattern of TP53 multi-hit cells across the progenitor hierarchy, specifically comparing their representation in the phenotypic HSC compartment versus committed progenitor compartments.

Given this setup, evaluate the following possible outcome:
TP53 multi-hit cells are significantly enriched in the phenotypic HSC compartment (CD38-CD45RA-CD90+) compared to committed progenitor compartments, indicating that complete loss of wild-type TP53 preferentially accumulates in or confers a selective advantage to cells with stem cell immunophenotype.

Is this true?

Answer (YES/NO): NO